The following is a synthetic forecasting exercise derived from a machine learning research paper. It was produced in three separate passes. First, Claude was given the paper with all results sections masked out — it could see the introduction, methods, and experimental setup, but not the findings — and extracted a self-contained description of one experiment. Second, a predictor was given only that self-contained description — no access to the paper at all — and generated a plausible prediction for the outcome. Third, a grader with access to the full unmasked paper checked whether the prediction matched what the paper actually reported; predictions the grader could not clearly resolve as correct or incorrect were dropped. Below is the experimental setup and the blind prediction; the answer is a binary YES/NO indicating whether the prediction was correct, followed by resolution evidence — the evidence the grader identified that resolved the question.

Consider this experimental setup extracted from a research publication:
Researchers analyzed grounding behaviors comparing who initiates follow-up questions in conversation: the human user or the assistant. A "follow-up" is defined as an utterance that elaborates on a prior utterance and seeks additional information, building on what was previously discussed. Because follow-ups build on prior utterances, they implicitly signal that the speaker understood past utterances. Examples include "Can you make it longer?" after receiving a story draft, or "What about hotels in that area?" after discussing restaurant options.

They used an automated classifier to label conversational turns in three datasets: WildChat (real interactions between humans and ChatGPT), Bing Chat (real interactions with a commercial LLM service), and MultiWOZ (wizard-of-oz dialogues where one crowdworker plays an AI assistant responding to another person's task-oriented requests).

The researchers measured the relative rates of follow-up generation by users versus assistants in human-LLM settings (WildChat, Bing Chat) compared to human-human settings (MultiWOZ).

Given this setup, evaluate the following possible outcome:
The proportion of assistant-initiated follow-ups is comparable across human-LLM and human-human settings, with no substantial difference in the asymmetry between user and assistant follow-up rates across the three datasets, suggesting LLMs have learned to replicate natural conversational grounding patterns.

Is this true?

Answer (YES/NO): NO